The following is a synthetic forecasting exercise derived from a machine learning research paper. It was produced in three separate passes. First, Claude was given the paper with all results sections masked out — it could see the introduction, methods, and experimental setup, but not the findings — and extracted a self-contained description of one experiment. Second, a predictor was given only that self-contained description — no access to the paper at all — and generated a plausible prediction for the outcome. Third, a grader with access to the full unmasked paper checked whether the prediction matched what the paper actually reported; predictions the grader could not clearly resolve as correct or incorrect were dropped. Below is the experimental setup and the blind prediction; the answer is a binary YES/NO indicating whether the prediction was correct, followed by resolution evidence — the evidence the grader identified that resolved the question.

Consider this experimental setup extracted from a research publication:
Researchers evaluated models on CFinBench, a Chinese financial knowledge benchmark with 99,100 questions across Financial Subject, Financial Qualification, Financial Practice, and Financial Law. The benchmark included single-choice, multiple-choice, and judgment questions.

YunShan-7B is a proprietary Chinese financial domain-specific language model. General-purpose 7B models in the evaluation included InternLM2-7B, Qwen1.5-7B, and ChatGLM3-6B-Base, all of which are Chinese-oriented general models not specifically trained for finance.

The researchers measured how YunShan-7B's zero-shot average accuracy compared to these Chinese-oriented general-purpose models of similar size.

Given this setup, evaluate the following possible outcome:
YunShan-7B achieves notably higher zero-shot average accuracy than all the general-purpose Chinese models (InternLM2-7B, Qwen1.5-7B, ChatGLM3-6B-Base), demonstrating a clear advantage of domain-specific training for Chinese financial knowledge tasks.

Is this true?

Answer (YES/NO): YES